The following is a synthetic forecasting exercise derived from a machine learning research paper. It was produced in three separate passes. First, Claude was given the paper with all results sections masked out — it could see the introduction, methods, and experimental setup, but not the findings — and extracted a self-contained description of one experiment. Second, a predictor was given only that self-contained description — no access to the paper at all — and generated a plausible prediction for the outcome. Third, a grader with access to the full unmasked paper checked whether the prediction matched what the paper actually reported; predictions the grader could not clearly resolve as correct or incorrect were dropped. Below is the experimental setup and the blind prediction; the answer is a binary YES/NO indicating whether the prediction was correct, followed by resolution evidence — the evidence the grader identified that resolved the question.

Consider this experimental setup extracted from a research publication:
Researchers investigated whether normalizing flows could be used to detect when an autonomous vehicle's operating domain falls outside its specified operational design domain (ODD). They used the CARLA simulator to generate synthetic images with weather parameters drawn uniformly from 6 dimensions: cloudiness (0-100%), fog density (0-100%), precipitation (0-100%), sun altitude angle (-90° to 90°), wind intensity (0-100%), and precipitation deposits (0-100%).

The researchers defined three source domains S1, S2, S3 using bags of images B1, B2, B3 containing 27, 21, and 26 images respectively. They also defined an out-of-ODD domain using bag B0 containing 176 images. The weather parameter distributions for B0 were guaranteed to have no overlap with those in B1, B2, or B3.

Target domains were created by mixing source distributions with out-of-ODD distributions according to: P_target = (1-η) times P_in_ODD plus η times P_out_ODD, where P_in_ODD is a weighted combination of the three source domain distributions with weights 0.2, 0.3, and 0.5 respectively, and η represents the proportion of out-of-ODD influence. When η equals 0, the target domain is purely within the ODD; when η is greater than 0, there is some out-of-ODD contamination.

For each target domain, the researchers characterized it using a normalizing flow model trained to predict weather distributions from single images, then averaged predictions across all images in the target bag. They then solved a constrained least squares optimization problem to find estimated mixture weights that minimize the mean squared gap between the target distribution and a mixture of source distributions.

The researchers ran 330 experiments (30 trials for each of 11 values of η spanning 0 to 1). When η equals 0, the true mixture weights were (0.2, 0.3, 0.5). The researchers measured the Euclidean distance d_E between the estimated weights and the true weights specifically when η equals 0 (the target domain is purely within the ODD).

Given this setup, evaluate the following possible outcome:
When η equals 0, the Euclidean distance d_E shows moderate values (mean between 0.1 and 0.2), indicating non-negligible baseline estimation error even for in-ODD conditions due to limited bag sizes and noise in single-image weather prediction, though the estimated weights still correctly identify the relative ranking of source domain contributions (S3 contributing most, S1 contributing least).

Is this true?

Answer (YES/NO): NO